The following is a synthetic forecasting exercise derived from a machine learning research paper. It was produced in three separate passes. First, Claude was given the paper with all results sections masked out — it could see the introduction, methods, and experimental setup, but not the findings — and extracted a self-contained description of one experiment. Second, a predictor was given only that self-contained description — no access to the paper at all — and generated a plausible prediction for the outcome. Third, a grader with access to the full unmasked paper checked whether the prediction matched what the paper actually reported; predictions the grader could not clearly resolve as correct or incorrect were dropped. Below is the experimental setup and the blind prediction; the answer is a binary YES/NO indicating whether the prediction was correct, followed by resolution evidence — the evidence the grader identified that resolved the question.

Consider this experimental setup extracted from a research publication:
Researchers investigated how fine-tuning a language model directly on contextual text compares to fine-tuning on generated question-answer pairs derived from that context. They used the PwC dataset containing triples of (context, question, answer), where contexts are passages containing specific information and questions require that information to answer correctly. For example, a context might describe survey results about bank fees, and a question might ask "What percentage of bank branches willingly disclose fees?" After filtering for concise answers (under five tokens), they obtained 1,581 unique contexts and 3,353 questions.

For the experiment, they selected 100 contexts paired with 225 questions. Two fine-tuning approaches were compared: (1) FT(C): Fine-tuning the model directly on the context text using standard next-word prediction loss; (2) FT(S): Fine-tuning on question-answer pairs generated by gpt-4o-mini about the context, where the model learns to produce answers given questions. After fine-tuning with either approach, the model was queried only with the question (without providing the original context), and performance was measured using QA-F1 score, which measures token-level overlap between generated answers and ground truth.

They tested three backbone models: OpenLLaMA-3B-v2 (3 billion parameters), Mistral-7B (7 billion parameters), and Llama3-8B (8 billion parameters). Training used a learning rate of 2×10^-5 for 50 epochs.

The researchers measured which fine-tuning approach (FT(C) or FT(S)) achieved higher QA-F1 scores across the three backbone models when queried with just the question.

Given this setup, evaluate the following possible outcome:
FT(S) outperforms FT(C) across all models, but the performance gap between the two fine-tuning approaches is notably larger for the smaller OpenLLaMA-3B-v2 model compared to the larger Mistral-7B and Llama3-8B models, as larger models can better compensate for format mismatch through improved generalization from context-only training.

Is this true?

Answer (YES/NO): NO